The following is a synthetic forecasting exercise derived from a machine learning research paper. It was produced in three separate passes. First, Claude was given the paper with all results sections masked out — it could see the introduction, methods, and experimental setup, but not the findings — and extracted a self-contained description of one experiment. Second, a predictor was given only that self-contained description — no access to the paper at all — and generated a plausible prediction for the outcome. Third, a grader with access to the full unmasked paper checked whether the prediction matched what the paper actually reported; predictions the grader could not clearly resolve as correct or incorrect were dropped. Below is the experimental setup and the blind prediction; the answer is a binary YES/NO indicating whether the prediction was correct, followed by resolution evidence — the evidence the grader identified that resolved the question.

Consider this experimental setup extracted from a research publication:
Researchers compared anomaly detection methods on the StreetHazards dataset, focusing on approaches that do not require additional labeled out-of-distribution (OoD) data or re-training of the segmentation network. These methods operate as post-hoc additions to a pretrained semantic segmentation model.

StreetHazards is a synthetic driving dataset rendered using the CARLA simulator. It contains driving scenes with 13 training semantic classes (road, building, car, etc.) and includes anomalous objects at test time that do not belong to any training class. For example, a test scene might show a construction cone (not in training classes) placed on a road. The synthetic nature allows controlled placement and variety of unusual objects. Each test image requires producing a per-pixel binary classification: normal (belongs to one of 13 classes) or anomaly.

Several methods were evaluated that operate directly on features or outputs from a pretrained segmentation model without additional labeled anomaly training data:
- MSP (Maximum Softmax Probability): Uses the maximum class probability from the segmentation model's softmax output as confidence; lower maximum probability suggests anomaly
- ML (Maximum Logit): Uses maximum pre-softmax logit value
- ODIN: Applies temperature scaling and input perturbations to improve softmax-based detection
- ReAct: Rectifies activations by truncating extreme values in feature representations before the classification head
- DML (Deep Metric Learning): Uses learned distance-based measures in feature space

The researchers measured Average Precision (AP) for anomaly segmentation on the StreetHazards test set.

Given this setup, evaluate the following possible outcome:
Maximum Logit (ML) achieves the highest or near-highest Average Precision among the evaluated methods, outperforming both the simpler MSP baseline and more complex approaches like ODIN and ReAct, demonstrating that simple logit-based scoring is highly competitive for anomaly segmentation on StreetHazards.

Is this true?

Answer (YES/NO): NO